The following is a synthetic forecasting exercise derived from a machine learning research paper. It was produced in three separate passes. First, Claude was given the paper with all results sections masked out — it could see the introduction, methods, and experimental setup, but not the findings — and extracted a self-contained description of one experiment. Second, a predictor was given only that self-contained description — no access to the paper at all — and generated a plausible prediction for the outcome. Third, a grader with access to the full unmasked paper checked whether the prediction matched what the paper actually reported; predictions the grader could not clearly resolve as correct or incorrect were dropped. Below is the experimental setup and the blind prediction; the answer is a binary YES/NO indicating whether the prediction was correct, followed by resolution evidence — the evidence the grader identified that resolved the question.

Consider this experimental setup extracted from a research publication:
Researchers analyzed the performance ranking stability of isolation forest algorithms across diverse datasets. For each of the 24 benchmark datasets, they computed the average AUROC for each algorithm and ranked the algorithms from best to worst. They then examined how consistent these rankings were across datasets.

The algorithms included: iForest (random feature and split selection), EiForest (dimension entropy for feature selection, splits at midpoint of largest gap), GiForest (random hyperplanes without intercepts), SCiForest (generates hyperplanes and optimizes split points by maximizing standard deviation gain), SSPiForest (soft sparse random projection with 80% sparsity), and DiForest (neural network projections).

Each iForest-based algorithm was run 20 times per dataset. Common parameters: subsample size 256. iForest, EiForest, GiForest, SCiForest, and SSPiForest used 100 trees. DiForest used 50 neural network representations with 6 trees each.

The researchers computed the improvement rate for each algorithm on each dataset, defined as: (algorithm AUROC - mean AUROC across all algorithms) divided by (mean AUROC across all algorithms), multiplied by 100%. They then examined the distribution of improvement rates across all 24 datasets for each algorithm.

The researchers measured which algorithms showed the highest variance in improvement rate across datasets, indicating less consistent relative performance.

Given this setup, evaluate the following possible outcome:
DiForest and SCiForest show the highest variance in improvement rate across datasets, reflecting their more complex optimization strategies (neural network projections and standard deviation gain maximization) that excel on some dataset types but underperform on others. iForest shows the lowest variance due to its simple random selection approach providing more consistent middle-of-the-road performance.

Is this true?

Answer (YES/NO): NO